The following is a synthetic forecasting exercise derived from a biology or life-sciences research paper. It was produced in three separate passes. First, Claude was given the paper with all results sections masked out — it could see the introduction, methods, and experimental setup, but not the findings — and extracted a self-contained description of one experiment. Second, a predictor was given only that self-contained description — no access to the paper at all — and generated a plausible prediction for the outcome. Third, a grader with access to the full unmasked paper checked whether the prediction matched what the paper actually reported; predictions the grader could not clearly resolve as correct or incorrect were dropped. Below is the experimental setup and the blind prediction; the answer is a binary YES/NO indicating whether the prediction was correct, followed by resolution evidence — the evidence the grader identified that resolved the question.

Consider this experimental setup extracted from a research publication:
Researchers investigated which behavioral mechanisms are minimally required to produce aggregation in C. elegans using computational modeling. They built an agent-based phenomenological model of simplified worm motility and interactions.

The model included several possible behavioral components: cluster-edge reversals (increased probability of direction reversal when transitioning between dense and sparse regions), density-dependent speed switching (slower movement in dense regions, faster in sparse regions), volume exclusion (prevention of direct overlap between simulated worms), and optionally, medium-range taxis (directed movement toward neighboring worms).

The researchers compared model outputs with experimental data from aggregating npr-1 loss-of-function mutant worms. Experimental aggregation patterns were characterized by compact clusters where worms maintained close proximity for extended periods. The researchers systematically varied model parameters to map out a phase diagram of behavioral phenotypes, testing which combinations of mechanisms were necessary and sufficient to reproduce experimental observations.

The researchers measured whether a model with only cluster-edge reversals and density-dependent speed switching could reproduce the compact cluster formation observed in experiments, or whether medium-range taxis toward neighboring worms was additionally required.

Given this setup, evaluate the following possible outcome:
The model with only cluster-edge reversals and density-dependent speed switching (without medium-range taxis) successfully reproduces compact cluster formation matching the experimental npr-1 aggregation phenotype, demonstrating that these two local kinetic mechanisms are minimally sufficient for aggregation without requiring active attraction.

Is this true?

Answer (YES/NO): NO